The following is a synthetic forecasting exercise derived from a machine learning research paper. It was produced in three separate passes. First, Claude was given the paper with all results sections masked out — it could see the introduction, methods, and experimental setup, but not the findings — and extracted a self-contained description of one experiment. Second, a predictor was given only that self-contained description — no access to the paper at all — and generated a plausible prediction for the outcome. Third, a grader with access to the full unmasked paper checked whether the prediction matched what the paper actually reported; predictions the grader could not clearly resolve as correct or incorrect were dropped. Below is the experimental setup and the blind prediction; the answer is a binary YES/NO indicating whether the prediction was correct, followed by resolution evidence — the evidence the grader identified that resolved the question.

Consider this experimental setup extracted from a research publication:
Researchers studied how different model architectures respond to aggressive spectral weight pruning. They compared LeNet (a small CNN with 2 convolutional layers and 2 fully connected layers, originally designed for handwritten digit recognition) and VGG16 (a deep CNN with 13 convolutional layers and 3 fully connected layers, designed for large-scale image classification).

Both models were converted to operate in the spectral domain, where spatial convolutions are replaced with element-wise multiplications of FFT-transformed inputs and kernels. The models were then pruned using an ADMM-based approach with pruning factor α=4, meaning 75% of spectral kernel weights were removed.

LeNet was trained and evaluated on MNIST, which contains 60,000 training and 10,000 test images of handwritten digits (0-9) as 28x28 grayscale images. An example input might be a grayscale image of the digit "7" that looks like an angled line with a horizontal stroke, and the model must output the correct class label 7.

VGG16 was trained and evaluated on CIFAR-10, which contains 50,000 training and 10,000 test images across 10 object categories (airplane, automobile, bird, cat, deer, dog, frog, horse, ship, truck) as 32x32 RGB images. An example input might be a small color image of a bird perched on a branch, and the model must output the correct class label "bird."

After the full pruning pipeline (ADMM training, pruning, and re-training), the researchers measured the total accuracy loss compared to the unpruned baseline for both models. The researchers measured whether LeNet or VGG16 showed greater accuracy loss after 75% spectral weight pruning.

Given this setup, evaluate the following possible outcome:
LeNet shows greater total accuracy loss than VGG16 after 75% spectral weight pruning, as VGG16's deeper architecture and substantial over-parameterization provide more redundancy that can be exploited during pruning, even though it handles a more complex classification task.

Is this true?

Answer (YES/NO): NO